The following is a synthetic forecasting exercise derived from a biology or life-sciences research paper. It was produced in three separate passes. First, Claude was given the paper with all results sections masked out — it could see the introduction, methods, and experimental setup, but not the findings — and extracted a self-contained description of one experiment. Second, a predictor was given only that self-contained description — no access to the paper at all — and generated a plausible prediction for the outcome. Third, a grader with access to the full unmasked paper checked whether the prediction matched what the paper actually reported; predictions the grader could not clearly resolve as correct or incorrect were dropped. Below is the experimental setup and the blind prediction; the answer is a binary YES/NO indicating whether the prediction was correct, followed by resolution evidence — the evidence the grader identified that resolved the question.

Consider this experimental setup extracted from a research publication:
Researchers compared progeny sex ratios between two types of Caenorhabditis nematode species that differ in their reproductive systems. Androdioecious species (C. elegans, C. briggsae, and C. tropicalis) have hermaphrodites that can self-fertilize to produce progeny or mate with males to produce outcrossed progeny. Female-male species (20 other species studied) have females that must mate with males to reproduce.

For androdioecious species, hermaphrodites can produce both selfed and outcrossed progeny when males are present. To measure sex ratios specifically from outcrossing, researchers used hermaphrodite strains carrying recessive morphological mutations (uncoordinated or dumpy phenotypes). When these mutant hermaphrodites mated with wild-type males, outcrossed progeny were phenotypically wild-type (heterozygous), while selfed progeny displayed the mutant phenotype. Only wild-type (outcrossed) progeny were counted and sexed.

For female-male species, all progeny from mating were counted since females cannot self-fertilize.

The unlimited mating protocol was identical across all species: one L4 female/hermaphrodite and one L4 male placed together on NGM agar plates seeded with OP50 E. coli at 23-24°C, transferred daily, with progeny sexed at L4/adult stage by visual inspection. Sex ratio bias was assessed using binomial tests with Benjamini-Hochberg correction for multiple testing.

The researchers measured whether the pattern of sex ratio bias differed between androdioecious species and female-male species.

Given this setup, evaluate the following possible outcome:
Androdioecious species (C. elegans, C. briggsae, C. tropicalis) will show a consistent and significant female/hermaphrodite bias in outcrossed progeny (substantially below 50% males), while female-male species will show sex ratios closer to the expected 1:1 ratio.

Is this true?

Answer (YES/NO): NO